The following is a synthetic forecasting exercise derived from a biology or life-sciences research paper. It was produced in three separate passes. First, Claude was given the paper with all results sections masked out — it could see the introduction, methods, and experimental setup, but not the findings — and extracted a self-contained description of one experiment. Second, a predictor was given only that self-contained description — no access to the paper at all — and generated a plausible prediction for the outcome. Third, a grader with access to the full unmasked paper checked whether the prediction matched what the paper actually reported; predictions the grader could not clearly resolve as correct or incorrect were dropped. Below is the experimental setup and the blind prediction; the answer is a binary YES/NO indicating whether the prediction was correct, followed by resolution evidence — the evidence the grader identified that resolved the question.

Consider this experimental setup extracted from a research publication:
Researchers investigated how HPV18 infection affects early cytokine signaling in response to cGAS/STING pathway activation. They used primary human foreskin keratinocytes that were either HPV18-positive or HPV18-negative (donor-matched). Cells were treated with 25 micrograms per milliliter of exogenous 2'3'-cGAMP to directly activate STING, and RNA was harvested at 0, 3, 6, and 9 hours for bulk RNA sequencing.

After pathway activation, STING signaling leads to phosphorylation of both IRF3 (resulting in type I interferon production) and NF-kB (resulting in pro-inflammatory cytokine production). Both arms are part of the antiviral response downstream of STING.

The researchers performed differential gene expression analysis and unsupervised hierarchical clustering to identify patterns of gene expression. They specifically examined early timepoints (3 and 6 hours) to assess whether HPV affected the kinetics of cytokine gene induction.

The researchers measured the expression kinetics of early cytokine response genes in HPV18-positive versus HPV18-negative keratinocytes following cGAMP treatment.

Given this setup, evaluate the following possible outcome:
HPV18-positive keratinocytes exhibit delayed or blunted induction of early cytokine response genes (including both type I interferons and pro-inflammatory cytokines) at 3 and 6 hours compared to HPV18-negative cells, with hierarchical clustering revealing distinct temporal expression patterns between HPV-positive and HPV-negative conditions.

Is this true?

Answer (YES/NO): YES